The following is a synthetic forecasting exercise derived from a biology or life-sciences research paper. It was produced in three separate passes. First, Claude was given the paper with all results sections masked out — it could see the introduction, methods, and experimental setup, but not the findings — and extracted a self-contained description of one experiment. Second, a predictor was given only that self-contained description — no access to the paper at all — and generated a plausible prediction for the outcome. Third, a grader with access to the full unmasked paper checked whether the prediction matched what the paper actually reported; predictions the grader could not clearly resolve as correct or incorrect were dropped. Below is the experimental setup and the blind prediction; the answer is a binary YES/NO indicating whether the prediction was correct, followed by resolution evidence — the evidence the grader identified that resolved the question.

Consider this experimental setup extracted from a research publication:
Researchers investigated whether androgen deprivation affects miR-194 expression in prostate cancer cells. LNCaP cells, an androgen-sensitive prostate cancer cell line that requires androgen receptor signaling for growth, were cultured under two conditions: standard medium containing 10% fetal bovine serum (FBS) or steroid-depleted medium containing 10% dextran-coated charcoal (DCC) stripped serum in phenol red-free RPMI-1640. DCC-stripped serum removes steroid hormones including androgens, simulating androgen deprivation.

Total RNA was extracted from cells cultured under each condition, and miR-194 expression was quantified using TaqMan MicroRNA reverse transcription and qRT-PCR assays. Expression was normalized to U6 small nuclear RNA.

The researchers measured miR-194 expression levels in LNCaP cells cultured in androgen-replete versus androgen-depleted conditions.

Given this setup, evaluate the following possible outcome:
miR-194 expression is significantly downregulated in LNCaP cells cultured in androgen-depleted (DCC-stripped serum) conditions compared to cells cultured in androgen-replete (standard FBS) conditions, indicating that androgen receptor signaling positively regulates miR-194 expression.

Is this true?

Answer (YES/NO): NO